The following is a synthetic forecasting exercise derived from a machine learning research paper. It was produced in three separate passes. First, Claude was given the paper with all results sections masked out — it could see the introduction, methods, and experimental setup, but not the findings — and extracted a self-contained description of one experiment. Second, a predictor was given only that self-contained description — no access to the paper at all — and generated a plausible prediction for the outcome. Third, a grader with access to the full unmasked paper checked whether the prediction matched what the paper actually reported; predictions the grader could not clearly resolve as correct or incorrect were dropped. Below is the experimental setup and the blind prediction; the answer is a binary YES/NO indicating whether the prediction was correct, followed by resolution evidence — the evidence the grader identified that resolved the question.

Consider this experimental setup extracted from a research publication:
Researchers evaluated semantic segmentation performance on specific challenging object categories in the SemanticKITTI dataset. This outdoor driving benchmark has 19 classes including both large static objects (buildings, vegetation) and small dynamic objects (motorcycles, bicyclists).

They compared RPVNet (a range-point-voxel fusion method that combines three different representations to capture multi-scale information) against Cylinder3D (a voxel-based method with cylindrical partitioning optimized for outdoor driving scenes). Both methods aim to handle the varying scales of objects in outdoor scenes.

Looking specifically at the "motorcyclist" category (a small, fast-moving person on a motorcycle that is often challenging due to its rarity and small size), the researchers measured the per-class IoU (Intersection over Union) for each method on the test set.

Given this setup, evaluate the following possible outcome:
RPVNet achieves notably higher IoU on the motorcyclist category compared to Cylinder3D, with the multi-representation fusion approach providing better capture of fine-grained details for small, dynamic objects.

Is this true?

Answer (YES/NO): NO